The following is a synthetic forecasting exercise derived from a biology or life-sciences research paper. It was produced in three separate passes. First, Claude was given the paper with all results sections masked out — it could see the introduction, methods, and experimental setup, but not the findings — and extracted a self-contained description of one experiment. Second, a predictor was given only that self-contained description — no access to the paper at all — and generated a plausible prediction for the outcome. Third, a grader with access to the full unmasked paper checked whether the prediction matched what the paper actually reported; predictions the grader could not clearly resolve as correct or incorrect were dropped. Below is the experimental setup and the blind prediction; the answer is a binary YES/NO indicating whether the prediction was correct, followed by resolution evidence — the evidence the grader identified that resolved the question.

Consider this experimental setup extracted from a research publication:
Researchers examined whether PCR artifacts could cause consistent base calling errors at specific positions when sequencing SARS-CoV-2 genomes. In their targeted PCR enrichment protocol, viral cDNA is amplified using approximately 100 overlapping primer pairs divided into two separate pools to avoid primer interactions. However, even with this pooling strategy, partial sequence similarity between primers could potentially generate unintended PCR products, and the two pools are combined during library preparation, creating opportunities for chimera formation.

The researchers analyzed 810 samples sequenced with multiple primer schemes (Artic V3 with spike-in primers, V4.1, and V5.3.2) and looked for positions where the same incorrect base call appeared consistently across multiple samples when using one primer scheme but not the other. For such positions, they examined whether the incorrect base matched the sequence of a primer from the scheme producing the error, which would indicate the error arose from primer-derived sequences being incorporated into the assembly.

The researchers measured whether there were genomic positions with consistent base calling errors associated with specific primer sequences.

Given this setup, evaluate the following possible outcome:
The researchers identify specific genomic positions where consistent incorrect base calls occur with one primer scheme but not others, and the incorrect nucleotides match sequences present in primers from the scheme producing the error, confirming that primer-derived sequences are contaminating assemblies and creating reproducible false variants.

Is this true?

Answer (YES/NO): YES